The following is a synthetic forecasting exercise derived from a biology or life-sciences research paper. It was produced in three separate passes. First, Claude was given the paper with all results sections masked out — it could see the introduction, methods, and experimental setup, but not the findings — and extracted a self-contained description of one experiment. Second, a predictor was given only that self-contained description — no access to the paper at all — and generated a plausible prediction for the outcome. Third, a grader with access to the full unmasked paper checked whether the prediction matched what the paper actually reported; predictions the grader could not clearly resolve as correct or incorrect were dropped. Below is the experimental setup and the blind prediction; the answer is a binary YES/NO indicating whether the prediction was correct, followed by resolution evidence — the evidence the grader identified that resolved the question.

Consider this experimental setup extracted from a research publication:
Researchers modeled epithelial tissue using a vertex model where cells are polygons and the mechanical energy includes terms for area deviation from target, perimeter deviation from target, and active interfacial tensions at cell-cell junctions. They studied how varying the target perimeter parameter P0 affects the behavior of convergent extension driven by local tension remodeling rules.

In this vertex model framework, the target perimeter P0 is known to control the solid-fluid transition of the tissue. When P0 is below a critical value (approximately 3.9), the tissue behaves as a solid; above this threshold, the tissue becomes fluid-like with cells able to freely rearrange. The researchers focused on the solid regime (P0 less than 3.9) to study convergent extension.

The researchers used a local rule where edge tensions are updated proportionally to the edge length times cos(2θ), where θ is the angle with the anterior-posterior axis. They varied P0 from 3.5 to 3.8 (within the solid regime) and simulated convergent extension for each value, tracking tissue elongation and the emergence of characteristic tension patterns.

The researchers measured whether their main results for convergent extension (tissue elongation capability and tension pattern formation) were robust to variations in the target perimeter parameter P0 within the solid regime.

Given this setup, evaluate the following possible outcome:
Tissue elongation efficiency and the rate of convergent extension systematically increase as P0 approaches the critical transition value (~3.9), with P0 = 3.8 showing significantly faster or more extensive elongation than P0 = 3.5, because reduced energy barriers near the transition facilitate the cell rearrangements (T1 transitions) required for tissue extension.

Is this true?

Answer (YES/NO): NO